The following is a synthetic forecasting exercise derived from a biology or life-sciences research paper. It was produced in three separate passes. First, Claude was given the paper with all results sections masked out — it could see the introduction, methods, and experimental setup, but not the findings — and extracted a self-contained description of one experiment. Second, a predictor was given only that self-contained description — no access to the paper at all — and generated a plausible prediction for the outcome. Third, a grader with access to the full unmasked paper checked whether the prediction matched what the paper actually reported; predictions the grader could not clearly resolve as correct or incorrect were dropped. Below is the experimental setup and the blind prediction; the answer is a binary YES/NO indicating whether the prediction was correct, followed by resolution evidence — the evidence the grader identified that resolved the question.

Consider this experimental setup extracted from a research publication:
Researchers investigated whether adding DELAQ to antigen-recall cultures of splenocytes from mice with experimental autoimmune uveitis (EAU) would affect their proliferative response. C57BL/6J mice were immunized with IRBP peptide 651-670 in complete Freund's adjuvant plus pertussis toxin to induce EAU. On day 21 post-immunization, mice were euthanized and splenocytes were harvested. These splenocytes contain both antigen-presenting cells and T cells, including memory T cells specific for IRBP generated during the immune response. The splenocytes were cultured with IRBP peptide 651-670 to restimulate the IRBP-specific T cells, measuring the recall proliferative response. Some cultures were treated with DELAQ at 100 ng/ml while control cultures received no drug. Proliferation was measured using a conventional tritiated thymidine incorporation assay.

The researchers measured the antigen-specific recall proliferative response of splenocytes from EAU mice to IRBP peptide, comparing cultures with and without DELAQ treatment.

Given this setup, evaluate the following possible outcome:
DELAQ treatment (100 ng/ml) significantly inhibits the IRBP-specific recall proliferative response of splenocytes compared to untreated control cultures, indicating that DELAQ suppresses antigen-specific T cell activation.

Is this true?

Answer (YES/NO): YES